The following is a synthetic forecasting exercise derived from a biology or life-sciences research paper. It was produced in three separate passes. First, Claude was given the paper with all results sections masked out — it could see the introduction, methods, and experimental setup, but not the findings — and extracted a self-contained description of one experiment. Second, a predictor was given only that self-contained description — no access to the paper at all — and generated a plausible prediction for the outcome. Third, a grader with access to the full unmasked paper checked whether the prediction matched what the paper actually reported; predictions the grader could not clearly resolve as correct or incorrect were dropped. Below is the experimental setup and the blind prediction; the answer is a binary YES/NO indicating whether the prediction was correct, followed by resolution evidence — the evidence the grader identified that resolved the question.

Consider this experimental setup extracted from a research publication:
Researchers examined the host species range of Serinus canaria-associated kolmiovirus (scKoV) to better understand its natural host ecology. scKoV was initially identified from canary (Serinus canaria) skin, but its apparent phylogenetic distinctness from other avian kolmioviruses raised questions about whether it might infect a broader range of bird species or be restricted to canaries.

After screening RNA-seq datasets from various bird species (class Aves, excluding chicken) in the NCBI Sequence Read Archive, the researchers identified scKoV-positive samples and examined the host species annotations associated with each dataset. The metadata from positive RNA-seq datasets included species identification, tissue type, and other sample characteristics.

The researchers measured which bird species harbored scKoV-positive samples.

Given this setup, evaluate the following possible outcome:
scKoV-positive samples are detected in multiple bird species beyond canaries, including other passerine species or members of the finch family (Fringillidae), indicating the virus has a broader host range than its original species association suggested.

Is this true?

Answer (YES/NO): YES